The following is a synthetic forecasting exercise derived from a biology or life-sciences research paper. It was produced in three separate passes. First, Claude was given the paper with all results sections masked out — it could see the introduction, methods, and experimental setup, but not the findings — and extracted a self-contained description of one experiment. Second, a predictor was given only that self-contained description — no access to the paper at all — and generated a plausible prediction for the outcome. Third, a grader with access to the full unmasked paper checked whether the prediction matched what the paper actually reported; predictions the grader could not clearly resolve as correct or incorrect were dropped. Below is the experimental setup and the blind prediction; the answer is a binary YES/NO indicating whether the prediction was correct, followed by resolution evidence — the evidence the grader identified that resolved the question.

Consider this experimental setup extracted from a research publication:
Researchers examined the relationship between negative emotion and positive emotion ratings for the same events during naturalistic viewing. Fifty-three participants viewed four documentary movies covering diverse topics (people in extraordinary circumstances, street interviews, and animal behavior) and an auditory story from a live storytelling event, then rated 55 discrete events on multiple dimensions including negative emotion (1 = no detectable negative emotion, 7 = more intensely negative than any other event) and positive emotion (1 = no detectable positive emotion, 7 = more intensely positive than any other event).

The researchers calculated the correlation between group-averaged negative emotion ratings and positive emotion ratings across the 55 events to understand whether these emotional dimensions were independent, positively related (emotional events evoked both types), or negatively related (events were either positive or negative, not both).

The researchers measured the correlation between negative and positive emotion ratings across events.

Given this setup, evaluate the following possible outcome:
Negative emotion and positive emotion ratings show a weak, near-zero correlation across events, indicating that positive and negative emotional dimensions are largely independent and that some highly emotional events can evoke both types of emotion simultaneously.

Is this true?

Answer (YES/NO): NO